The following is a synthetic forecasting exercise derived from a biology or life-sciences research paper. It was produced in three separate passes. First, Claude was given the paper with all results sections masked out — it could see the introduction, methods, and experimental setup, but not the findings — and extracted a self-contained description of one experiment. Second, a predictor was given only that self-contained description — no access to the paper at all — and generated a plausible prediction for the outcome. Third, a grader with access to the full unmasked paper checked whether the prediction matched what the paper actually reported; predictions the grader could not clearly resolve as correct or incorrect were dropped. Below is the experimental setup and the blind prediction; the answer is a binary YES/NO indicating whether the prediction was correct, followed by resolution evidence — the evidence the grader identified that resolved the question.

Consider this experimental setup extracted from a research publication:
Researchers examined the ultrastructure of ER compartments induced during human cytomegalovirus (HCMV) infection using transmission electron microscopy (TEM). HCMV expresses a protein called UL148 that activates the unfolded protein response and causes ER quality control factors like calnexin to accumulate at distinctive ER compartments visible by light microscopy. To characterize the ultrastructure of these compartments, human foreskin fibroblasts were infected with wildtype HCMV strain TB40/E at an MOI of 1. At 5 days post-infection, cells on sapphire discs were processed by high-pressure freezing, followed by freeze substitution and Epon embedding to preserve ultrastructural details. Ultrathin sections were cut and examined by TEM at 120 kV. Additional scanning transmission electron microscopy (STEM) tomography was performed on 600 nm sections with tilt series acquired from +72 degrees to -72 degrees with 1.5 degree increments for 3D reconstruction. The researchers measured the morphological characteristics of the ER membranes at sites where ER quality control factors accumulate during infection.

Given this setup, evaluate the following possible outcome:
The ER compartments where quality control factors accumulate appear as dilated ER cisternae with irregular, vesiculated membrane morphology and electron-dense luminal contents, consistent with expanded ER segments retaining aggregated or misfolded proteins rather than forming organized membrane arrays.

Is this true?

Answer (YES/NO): NO